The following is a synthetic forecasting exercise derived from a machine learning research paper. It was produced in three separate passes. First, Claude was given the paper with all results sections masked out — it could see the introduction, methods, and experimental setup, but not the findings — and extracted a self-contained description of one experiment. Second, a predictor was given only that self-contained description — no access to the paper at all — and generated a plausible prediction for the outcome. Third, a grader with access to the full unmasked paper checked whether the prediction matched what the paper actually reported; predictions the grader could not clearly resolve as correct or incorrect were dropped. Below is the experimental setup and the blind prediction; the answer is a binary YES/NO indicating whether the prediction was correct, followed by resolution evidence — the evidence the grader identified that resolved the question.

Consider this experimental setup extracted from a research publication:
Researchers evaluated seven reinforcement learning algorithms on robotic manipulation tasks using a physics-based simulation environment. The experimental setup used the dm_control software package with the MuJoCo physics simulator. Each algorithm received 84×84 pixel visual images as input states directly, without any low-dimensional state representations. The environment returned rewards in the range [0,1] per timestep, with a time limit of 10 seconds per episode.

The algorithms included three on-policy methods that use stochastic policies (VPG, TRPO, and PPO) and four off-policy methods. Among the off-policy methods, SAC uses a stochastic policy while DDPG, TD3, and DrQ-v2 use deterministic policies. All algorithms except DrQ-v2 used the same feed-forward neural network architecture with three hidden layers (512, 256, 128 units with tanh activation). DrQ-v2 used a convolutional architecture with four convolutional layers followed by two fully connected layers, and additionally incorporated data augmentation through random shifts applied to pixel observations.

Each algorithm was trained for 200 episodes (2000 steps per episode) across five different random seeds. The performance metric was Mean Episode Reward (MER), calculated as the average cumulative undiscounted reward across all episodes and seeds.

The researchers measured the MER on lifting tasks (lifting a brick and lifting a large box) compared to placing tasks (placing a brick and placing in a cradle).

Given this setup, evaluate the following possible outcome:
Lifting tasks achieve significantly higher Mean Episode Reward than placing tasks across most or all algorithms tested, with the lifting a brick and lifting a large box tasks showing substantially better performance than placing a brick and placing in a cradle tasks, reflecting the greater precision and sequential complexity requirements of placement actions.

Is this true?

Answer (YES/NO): NO